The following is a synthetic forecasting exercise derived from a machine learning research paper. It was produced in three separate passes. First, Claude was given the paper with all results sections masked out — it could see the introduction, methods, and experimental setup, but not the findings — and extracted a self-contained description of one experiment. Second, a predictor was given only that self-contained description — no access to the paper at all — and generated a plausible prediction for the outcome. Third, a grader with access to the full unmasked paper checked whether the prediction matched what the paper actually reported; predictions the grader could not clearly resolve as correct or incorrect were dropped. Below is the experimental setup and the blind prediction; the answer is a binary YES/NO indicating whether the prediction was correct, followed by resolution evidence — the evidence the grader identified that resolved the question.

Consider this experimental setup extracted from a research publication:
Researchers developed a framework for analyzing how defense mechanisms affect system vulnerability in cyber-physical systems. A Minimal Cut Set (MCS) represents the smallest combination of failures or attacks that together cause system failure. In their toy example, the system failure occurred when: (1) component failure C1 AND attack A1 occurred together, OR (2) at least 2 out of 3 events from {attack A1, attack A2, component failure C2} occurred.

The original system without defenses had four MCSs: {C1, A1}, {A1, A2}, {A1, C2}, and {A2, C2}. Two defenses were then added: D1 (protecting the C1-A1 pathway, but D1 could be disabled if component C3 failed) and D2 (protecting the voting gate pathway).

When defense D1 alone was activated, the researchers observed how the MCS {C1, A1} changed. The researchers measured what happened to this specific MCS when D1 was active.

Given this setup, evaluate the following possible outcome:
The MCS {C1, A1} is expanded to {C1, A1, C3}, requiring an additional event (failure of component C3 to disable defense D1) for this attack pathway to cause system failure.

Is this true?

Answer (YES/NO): YES